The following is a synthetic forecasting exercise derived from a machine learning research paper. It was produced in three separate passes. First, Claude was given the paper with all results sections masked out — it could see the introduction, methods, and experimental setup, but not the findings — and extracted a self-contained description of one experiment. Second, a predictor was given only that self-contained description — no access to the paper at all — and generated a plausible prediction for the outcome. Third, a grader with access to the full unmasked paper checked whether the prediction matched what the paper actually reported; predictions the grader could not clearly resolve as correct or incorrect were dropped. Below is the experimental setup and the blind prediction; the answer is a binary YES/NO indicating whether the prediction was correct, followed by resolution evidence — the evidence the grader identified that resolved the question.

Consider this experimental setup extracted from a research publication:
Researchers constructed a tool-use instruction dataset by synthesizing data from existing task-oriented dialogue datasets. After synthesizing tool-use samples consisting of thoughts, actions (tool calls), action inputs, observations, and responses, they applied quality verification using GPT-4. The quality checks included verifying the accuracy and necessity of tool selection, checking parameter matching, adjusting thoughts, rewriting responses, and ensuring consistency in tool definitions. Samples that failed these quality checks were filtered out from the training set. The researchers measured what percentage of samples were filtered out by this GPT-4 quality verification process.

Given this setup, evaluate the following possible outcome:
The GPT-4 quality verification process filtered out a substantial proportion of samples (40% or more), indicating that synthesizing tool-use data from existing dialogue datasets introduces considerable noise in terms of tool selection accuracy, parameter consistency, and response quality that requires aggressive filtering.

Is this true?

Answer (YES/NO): NO